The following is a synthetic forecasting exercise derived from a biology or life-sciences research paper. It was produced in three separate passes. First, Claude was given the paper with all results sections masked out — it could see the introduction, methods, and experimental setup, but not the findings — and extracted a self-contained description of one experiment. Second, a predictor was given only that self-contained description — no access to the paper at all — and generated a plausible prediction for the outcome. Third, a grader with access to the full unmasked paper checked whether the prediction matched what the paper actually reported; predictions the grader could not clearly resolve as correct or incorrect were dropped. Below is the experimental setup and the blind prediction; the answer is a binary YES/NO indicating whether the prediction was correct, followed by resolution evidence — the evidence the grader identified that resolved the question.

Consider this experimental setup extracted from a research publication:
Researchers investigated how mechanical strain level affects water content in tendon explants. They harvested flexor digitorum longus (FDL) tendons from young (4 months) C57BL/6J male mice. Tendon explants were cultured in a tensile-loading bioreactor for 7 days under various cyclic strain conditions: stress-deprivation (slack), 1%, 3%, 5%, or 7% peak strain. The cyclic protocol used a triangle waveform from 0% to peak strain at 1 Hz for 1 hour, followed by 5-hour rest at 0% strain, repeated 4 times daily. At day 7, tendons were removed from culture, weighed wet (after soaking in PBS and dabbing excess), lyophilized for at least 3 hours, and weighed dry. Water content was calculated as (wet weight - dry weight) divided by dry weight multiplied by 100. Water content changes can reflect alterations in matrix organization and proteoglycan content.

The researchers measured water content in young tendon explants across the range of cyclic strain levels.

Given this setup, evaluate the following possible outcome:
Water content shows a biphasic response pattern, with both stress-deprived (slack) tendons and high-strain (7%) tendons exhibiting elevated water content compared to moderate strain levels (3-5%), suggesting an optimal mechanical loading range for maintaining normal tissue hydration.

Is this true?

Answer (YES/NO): NO